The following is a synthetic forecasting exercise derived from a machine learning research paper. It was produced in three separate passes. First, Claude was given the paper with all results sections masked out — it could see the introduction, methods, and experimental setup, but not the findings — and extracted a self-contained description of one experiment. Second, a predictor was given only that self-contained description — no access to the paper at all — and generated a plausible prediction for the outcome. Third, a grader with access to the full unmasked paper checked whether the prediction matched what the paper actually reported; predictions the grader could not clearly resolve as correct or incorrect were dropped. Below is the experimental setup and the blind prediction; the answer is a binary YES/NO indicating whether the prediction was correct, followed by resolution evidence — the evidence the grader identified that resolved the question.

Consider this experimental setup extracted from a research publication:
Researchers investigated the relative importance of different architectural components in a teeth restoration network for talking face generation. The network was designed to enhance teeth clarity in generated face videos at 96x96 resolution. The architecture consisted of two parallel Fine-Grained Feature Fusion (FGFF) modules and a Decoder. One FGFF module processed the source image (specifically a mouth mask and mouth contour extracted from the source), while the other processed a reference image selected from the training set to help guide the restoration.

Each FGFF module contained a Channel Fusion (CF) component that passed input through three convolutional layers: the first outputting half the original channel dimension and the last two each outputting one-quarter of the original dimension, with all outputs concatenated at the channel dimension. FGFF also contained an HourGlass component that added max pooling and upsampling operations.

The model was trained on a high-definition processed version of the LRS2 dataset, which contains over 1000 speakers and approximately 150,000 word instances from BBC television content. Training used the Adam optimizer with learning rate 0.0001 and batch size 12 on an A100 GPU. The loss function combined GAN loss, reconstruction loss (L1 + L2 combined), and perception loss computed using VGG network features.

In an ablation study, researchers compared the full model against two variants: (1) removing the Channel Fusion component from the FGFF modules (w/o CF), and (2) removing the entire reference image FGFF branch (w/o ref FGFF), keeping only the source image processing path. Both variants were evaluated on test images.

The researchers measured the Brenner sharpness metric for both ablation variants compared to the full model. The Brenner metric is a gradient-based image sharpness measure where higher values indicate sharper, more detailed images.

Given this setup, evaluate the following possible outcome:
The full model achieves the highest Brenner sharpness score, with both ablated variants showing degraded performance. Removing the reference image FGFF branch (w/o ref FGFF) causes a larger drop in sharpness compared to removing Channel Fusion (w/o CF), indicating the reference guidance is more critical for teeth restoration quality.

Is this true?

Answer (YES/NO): NO